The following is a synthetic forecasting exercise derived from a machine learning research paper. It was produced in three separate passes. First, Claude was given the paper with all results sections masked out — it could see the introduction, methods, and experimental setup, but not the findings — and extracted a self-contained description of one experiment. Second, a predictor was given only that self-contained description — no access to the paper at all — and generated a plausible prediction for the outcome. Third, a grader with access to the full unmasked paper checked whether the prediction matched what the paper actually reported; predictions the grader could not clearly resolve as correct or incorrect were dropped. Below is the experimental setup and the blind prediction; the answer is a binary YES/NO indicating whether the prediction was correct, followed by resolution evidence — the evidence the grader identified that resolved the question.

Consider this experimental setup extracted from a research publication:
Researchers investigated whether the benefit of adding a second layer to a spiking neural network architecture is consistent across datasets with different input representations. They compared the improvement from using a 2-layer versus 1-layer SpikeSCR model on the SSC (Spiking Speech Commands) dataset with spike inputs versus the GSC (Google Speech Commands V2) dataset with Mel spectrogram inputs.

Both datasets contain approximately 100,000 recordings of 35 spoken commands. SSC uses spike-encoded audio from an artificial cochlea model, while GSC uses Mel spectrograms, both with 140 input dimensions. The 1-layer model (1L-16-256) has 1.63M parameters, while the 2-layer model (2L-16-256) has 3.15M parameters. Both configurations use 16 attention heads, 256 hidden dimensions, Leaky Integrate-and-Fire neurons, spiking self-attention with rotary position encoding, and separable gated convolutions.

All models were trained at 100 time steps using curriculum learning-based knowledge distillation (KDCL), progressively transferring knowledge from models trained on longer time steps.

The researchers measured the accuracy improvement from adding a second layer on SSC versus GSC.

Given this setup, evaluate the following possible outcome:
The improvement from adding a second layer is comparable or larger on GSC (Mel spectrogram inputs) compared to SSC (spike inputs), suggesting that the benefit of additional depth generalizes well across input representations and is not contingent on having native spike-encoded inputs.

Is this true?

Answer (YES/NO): NO